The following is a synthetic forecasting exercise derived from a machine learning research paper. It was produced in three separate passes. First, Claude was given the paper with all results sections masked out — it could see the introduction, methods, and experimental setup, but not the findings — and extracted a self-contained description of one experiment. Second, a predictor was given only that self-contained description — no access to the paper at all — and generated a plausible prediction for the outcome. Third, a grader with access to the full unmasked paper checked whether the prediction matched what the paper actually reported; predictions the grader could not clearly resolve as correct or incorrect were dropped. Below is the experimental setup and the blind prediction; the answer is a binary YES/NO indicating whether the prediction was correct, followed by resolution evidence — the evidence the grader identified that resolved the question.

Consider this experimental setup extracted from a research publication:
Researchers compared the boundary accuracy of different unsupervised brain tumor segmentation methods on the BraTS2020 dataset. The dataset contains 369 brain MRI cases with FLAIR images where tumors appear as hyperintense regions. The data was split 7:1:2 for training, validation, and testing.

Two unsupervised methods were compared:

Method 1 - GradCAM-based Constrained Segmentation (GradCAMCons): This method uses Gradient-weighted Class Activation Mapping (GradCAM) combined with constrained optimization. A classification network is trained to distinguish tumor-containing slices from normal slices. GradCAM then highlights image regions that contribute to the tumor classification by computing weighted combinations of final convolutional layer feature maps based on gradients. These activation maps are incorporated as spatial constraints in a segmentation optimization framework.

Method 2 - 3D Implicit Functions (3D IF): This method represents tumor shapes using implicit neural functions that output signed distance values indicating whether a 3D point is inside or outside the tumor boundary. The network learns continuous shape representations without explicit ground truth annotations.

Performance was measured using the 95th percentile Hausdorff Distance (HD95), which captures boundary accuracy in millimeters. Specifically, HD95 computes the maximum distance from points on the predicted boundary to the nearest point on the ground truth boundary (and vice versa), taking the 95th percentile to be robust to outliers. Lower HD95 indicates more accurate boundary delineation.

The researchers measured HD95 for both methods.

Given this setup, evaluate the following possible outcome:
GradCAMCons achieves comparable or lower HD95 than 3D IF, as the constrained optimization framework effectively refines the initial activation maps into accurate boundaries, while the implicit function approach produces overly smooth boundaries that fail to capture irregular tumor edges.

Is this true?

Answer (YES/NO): YES